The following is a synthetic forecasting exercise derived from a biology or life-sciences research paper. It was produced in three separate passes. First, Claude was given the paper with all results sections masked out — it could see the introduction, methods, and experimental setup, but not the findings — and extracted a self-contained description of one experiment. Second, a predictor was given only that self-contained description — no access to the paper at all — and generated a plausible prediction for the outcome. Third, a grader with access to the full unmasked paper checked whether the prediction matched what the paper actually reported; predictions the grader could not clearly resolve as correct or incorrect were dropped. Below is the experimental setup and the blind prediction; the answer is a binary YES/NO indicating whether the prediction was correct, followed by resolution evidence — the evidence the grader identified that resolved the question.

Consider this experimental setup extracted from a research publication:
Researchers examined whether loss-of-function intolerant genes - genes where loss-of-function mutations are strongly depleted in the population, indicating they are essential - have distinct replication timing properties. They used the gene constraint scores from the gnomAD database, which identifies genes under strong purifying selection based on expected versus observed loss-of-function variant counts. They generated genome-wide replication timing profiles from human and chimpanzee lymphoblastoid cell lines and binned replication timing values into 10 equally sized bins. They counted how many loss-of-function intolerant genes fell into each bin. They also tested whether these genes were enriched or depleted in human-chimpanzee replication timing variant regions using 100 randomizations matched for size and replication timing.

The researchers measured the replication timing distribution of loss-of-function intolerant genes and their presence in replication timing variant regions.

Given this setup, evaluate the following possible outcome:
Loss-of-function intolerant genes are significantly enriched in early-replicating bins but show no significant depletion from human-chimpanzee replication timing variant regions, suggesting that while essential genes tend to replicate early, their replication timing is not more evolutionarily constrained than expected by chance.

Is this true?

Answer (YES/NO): NO